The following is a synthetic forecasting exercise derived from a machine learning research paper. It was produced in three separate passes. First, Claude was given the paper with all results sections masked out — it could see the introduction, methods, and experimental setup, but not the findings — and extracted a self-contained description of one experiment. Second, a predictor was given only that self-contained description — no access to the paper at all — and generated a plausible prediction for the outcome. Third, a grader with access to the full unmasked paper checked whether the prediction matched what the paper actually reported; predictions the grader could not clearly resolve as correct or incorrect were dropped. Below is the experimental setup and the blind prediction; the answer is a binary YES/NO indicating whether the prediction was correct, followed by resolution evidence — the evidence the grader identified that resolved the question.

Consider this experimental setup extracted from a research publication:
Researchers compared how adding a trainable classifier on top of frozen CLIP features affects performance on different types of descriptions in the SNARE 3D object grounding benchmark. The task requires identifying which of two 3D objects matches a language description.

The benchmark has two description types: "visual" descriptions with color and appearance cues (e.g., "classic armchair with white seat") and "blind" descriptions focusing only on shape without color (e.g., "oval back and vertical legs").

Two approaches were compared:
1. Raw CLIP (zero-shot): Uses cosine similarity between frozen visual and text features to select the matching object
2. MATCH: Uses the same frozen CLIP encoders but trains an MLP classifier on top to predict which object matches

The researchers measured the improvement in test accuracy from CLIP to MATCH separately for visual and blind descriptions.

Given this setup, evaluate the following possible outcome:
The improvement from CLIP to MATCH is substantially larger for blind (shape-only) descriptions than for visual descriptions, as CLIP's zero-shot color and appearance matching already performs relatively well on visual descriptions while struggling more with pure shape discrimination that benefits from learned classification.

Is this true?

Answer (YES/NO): YES